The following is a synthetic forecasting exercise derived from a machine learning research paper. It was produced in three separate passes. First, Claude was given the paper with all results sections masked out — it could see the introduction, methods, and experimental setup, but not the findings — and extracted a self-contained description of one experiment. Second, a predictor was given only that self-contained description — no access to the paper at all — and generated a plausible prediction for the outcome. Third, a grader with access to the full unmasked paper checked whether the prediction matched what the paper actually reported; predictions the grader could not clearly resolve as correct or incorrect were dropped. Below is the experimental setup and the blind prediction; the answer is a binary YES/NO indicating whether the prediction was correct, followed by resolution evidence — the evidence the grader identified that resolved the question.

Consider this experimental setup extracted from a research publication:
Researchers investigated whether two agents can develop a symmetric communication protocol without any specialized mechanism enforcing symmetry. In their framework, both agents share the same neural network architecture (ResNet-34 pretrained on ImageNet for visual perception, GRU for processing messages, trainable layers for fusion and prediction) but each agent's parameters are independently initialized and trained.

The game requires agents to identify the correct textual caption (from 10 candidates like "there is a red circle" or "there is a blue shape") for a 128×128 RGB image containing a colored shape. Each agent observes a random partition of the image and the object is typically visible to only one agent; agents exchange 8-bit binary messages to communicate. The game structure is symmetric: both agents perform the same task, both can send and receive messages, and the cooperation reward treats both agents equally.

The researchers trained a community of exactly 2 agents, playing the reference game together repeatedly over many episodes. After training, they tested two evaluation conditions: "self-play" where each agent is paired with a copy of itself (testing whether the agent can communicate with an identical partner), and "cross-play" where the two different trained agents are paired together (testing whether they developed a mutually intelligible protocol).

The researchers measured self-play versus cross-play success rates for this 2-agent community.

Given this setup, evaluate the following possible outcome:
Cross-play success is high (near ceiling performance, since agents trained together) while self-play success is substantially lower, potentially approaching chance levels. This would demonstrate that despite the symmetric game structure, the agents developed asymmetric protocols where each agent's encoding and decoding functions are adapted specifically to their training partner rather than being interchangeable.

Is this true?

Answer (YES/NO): YES